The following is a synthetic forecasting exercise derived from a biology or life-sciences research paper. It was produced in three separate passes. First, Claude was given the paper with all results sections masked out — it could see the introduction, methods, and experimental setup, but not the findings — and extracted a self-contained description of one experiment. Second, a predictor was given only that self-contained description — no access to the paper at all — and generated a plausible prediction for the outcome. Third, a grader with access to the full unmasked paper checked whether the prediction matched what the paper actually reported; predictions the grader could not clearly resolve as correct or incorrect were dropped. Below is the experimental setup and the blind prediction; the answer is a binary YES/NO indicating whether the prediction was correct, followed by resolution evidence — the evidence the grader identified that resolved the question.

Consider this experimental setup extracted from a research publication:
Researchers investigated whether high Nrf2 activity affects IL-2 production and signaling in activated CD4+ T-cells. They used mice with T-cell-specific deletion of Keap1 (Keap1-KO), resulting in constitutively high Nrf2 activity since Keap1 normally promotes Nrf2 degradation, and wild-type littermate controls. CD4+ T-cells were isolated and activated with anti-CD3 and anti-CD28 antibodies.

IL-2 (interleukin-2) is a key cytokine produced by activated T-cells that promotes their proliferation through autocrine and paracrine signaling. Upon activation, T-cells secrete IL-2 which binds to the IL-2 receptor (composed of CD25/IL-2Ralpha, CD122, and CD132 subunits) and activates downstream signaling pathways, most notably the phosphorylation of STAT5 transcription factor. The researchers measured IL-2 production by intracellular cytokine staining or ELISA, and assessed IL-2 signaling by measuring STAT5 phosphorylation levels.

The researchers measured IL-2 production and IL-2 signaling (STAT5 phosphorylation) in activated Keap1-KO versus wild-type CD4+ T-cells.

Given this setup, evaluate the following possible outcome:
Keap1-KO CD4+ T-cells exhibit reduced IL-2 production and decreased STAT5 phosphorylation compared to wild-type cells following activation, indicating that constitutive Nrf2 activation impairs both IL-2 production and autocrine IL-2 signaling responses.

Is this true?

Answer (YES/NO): NO